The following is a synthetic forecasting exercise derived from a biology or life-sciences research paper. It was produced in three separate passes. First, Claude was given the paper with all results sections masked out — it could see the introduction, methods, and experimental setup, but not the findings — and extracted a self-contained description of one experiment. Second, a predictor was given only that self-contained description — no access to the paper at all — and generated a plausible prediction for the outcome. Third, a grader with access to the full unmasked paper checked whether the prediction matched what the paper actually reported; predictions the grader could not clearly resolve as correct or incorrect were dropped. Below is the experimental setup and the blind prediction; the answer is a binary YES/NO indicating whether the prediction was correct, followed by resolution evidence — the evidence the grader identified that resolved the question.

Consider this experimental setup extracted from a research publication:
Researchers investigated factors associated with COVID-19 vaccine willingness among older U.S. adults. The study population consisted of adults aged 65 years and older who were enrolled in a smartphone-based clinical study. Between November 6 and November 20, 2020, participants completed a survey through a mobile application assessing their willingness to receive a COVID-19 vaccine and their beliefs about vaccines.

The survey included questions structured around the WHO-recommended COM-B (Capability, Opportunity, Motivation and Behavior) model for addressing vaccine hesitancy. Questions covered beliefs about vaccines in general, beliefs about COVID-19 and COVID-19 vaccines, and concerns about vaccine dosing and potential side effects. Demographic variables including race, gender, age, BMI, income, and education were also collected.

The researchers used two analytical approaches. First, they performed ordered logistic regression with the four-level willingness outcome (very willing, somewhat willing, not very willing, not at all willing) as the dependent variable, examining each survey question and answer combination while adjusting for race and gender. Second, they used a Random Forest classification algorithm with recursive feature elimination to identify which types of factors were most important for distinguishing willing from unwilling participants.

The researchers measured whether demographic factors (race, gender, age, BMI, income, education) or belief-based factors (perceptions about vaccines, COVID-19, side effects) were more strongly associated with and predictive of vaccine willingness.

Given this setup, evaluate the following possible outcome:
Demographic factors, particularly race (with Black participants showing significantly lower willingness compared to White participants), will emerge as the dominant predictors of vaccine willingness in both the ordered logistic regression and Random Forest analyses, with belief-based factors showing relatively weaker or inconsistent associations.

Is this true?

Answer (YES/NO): NO